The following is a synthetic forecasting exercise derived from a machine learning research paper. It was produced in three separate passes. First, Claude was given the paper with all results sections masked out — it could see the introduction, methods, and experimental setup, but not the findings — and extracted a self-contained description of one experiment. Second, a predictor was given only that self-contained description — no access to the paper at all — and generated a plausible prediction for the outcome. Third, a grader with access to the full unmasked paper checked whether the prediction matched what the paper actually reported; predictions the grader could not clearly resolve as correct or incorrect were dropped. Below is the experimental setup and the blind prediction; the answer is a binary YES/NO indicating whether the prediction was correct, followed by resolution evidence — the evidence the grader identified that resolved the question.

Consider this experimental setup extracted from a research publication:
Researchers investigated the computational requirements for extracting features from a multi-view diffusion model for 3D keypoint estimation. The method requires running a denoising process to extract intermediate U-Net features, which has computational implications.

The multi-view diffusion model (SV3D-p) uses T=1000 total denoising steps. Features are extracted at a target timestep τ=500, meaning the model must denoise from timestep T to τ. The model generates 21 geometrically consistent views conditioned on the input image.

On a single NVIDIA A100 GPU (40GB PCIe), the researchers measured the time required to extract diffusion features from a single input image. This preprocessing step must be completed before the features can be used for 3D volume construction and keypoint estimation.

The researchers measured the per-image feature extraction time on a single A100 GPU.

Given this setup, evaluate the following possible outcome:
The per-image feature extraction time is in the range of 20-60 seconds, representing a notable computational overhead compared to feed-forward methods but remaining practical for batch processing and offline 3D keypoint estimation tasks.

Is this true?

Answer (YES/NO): YES